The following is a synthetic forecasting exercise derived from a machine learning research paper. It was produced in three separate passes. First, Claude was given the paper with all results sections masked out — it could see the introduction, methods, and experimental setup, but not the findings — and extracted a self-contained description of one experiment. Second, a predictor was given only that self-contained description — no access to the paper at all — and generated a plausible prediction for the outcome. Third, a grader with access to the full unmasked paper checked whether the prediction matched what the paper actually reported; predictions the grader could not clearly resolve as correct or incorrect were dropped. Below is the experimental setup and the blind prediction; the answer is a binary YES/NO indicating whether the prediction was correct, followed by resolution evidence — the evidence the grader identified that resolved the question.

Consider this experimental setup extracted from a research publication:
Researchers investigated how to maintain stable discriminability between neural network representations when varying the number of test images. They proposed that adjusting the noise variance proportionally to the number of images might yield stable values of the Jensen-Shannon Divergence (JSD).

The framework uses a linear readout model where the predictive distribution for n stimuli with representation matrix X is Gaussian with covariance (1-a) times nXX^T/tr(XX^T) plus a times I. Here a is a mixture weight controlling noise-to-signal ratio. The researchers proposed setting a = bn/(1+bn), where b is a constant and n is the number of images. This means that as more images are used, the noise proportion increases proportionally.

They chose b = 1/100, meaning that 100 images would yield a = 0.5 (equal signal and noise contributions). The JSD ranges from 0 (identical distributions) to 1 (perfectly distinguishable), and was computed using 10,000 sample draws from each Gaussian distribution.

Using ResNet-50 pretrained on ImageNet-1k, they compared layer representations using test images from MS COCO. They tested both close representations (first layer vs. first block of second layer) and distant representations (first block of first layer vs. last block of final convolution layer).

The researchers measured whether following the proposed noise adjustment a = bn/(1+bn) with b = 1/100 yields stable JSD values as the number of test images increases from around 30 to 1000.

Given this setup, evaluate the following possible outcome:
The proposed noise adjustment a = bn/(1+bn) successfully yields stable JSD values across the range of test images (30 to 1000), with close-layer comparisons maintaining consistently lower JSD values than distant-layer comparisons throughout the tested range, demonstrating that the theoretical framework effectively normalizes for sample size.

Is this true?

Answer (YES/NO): NO